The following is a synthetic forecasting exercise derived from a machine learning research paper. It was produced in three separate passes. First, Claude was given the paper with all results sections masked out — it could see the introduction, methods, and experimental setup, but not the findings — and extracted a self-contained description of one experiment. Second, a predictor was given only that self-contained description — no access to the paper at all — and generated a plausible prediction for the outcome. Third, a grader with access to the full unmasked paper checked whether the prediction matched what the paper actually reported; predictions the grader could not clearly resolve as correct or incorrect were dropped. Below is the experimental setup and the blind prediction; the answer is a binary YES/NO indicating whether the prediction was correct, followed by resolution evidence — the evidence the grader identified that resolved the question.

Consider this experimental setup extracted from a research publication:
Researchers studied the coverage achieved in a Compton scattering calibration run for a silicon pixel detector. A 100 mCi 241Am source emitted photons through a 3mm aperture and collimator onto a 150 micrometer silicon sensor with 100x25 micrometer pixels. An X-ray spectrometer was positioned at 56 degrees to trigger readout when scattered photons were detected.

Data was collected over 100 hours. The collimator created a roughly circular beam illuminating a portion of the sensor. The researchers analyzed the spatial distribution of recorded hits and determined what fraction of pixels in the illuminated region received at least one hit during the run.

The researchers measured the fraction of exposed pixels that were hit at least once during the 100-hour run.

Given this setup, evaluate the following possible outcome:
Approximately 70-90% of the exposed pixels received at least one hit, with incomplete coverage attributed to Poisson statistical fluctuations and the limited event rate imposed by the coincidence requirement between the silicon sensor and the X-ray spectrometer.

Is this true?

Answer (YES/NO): NO